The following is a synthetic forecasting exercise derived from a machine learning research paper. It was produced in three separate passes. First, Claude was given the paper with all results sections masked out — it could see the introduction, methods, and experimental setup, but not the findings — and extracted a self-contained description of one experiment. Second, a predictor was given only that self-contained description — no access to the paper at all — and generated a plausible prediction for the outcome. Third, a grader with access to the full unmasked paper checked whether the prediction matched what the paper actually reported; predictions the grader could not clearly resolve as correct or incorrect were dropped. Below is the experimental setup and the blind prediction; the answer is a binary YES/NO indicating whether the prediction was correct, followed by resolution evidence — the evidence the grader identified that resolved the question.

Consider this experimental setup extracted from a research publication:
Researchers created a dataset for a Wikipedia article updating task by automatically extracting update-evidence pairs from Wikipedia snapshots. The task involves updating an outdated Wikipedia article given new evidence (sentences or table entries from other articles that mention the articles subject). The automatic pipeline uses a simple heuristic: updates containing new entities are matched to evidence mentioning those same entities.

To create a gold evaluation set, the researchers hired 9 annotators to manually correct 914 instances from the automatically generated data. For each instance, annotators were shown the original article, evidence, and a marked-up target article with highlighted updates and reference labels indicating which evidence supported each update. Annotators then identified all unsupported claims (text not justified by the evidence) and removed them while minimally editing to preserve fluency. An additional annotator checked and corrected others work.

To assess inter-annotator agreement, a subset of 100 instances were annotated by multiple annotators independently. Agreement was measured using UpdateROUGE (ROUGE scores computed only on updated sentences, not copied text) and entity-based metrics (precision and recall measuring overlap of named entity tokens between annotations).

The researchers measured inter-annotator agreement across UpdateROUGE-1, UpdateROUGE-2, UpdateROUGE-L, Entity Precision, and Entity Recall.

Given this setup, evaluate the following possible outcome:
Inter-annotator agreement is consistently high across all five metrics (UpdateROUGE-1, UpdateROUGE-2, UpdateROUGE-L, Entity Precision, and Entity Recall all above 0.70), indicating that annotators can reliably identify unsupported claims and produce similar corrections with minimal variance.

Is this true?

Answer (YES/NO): YES